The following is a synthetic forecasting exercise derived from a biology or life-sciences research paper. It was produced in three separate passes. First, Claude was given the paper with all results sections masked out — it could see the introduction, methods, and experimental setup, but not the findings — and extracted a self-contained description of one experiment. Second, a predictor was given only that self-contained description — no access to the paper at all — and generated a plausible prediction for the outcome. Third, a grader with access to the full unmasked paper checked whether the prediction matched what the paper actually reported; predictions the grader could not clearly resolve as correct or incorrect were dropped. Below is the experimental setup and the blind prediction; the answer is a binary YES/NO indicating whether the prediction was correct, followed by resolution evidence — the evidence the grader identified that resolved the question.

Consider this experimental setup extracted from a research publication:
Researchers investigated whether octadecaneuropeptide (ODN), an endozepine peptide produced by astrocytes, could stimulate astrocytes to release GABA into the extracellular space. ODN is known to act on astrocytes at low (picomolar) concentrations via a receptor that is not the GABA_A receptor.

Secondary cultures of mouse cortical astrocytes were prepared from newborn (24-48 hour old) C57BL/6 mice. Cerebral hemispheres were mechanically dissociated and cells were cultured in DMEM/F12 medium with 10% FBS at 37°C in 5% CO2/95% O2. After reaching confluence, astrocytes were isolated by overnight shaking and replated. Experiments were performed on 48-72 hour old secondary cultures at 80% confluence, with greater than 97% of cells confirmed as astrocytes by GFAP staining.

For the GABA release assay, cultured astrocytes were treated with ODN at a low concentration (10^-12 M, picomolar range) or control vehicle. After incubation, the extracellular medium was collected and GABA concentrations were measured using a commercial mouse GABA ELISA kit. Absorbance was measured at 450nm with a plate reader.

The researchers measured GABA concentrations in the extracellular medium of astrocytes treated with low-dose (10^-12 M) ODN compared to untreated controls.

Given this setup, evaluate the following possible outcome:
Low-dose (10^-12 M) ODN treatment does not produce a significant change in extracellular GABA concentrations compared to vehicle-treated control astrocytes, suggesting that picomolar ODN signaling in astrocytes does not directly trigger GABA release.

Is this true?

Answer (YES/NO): NO